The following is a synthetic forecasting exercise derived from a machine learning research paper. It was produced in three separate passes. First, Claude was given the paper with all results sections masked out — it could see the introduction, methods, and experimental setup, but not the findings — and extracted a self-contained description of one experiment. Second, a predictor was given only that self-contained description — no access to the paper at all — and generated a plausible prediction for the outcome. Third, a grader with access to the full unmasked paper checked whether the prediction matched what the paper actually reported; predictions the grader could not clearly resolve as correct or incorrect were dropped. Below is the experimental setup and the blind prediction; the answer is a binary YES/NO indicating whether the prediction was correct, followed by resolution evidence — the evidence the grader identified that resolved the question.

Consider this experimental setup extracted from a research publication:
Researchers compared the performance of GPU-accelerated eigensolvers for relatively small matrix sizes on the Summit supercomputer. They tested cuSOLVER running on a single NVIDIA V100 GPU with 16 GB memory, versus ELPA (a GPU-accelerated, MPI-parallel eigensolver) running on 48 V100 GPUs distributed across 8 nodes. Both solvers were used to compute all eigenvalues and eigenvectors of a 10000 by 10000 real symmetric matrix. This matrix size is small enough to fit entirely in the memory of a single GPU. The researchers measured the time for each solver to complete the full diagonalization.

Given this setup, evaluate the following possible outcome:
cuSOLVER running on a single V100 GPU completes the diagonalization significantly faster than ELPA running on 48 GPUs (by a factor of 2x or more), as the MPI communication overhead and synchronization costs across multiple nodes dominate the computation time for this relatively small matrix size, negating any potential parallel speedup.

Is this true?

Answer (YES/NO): NO